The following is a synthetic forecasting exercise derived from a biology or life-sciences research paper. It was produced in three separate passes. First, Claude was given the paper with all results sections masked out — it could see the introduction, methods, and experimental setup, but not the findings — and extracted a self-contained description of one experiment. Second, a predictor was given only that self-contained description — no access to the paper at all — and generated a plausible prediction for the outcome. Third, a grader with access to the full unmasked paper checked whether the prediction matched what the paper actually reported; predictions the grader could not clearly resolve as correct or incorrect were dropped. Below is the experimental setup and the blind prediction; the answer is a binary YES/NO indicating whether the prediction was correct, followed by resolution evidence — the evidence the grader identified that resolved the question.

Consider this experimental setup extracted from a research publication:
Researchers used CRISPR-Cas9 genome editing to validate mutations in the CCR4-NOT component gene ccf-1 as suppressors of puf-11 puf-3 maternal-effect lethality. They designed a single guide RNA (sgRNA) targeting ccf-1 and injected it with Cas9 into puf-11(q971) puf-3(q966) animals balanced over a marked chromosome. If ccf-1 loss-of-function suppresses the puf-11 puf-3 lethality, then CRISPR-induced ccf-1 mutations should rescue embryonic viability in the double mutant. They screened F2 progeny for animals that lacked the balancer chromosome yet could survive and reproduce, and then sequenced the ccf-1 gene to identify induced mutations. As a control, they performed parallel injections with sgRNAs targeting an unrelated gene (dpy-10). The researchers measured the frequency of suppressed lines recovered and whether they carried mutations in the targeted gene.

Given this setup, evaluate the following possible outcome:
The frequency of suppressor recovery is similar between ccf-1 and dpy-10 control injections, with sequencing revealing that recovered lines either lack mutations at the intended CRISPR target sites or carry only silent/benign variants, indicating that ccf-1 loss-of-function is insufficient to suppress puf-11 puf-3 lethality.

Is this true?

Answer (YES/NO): NO